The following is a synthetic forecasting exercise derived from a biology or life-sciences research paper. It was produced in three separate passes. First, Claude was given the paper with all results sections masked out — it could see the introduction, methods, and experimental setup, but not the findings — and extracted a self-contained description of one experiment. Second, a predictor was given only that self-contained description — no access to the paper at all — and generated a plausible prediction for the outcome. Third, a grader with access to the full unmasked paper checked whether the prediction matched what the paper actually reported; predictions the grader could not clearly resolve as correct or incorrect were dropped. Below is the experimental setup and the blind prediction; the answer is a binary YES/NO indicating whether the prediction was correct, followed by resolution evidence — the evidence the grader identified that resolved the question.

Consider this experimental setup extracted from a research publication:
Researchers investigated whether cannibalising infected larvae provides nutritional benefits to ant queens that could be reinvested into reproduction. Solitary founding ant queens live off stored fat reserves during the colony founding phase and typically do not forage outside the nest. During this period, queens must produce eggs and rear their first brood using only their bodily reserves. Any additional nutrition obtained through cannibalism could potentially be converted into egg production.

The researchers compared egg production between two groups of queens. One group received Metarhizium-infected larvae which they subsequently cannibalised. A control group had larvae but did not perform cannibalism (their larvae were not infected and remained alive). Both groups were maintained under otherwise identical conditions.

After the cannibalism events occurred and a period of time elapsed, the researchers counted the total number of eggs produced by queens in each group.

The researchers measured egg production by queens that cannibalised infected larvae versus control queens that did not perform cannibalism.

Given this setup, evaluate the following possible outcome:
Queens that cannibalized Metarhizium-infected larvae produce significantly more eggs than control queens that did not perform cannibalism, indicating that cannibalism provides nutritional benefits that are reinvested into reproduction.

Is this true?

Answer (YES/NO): YES